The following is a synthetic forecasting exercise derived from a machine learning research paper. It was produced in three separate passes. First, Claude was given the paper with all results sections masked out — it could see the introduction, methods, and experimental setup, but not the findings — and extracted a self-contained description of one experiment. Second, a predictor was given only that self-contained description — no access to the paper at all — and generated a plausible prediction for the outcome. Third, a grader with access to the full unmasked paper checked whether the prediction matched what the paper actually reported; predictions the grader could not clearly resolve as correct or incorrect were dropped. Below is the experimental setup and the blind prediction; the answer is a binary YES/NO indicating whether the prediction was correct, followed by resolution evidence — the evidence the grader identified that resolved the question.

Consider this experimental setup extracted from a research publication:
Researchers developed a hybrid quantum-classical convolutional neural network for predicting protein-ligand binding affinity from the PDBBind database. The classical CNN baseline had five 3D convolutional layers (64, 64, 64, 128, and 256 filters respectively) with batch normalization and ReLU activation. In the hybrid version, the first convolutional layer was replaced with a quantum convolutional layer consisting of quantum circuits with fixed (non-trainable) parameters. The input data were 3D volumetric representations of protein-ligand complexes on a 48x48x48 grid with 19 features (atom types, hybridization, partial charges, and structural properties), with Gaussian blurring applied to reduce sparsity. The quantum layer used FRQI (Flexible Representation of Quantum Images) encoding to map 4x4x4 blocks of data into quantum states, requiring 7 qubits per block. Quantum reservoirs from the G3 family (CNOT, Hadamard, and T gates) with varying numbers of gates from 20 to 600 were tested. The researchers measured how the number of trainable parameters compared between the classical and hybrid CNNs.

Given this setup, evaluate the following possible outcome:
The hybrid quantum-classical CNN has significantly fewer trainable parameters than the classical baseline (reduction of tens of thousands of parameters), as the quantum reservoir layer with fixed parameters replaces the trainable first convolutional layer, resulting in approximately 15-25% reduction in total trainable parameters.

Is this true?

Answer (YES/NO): NO